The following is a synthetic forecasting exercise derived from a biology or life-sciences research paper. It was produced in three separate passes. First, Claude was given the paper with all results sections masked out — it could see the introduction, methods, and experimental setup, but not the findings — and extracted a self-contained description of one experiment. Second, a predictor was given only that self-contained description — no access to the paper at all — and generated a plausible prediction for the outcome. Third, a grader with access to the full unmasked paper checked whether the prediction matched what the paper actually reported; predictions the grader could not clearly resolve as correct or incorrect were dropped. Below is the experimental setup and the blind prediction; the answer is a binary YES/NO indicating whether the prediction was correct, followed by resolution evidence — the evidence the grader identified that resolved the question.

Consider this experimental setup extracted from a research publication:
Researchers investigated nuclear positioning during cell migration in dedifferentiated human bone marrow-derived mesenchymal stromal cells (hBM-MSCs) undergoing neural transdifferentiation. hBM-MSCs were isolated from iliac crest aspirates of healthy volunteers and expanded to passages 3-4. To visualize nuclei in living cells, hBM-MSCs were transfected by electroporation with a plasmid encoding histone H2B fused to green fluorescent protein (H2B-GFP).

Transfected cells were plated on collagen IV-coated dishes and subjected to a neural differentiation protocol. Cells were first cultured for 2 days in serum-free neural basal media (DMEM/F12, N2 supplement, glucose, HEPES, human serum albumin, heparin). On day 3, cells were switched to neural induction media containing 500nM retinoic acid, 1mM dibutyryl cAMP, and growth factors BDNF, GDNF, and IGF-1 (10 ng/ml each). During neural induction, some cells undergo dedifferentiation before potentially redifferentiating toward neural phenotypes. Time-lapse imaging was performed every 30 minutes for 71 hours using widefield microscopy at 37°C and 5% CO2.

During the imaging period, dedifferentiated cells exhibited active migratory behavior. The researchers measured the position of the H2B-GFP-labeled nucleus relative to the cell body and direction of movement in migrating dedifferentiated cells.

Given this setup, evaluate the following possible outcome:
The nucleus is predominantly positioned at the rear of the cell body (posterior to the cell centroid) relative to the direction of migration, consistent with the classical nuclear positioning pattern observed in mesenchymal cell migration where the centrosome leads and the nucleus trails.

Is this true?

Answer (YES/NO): NO